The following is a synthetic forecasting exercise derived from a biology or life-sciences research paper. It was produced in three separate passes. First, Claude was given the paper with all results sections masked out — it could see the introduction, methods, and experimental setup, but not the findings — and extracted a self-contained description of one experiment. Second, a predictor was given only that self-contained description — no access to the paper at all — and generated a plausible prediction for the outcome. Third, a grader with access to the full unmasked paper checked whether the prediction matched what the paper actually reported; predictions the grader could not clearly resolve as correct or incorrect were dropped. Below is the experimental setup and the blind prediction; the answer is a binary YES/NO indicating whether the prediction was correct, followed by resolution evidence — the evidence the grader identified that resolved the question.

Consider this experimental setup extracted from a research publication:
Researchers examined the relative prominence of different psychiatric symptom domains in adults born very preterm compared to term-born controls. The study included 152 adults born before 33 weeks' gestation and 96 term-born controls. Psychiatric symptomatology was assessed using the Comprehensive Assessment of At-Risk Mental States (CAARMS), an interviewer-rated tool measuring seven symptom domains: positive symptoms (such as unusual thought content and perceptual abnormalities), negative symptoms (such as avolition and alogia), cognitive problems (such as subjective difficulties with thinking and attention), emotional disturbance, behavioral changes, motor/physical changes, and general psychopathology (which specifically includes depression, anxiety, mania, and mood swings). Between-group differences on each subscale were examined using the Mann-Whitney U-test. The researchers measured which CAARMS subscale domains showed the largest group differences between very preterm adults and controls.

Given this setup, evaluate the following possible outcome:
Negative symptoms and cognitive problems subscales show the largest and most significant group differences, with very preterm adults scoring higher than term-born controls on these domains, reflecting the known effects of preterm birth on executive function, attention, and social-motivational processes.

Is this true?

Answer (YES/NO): NO